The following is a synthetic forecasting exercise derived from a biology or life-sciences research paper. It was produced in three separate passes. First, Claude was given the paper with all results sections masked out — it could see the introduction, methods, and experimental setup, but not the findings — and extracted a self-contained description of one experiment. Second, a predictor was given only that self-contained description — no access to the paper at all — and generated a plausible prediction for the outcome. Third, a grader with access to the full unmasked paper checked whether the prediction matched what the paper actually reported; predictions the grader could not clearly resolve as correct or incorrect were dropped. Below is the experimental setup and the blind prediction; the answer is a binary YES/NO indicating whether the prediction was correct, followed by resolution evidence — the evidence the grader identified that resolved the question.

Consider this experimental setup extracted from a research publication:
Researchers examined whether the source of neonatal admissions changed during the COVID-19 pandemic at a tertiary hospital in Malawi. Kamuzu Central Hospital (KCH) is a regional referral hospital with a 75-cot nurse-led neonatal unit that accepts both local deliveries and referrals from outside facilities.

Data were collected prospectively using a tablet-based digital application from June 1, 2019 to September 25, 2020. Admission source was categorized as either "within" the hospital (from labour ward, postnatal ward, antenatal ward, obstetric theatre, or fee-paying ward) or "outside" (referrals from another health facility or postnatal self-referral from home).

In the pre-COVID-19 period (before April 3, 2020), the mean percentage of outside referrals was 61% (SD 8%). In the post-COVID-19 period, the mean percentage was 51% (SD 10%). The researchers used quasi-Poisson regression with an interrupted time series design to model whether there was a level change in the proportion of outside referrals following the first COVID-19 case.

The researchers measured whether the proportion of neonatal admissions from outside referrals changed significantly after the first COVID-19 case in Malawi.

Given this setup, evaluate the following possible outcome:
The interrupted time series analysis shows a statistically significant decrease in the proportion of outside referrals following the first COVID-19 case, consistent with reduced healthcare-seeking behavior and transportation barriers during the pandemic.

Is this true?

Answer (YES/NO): YES